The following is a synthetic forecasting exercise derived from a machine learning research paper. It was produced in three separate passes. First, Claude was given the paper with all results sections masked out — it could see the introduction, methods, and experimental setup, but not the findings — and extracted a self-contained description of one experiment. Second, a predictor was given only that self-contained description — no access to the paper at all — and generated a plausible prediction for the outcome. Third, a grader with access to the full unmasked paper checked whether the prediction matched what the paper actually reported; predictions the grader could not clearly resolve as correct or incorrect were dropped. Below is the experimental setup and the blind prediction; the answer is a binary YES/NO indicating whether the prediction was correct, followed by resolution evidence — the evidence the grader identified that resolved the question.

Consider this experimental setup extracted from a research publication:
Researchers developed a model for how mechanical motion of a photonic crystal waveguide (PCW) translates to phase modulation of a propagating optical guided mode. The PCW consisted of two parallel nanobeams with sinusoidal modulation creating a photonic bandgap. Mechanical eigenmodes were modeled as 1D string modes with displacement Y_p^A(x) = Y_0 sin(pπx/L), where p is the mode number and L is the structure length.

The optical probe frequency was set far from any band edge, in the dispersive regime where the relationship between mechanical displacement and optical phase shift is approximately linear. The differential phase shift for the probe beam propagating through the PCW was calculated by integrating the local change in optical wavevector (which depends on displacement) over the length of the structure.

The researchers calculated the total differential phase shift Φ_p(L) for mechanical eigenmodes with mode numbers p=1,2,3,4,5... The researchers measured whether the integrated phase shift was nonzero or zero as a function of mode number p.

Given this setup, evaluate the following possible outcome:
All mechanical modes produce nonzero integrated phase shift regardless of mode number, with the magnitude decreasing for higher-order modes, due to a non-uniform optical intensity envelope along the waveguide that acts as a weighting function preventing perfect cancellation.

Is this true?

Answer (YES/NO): NO